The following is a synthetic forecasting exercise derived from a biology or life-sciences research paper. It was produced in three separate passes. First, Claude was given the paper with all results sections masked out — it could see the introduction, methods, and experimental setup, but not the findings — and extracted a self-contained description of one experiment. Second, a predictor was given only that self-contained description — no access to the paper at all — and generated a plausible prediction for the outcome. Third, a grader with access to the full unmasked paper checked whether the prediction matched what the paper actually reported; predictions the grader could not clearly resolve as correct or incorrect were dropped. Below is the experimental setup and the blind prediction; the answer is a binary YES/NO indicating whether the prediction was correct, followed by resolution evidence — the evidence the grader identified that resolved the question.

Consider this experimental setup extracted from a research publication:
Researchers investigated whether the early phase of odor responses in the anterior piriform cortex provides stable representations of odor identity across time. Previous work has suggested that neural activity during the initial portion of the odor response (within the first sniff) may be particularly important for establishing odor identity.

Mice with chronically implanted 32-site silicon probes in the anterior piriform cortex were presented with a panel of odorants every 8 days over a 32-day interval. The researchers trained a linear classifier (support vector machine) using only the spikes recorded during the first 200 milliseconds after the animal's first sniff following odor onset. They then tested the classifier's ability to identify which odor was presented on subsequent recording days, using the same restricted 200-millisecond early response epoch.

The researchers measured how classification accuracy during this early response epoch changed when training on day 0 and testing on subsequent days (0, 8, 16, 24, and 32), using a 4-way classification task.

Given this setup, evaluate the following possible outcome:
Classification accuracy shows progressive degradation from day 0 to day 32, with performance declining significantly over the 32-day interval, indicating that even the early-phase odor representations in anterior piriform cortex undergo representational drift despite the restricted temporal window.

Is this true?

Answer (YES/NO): YES